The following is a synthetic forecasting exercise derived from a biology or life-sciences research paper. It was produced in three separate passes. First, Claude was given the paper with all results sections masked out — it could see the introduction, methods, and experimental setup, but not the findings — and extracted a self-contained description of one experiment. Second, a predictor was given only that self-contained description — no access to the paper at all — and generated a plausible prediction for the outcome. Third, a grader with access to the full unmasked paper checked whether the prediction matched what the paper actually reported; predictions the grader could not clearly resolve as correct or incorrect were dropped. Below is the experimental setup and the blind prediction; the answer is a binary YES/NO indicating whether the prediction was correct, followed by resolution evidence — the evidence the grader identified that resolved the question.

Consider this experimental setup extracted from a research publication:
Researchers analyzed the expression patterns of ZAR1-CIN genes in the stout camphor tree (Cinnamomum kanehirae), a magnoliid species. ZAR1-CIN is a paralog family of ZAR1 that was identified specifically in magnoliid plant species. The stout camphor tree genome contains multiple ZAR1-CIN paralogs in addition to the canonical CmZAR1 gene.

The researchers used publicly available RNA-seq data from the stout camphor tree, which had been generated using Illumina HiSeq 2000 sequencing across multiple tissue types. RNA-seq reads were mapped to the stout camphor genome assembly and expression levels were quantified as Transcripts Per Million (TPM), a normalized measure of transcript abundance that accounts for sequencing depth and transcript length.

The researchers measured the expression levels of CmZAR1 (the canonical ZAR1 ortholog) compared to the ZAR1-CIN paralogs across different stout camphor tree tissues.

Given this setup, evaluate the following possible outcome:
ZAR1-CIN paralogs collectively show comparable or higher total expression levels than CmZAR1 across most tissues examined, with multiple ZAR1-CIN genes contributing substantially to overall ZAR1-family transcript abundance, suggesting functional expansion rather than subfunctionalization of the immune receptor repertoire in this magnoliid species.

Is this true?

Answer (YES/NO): NO